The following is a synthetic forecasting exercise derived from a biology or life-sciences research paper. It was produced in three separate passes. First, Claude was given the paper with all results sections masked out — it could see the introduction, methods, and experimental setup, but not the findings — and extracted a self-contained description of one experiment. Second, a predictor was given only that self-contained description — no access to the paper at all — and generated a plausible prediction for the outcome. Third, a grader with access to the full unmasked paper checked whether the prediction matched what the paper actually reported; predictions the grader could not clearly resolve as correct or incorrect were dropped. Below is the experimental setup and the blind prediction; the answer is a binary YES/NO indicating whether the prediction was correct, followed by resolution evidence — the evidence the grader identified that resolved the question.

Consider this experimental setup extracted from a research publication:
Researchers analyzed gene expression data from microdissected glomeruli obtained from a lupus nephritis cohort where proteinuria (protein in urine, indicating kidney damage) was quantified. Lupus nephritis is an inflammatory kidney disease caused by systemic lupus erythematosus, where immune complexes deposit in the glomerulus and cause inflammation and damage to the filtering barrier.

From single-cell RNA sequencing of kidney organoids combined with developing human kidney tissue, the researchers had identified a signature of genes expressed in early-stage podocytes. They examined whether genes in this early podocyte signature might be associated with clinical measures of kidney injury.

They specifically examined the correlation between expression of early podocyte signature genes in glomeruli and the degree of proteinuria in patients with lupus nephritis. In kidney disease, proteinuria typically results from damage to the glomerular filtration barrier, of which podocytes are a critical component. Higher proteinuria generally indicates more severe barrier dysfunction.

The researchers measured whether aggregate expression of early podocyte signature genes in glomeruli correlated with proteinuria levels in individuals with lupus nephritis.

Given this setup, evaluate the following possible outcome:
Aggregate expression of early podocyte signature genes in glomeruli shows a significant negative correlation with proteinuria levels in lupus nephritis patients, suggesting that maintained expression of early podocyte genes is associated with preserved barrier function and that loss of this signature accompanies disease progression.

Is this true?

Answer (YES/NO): NO